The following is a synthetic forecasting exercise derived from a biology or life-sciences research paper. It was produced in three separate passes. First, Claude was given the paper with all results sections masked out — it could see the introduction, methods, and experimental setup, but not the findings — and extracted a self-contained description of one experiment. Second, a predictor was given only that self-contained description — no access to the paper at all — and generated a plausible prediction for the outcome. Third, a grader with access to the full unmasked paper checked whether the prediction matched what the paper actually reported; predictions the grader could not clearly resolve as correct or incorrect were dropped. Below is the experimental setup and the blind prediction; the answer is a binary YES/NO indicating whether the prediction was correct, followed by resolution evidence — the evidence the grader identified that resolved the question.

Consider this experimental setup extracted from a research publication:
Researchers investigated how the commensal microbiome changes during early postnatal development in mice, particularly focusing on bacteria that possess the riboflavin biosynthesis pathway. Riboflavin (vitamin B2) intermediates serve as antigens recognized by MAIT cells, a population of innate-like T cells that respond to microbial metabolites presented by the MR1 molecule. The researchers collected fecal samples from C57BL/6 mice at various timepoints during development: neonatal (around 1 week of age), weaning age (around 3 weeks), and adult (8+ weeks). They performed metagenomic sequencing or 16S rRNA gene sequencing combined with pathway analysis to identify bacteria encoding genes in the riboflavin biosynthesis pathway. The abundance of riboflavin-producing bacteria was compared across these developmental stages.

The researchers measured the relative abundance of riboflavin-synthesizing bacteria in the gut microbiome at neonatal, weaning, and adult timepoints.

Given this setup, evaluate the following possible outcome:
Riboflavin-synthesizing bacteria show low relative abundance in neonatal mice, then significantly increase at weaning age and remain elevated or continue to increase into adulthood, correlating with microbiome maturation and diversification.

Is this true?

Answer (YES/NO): NO